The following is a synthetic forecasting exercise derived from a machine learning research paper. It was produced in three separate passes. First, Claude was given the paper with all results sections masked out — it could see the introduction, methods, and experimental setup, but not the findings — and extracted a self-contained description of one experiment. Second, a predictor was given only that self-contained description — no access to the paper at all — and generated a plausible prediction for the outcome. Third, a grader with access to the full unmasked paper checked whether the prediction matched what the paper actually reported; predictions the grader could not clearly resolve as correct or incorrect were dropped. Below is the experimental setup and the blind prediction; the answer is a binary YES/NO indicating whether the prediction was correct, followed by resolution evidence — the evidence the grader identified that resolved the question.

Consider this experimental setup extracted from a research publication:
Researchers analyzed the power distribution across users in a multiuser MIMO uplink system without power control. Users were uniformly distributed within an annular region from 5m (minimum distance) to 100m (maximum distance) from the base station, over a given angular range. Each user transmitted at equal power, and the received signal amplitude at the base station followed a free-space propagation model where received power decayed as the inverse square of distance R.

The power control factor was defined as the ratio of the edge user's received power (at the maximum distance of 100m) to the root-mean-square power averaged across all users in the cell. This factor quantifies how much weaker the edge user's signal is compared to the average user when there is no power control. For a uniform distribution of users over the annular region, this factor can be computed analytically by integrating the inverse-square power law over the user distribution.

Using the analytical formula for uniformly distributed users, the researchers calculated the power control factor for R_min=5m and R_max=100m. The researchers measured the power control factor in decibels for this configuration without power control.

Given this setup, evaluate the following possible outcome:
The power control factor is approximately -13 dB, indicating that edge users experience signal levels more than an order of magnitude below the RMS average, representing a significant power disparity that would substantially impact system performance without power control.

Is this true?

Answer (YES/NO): NO